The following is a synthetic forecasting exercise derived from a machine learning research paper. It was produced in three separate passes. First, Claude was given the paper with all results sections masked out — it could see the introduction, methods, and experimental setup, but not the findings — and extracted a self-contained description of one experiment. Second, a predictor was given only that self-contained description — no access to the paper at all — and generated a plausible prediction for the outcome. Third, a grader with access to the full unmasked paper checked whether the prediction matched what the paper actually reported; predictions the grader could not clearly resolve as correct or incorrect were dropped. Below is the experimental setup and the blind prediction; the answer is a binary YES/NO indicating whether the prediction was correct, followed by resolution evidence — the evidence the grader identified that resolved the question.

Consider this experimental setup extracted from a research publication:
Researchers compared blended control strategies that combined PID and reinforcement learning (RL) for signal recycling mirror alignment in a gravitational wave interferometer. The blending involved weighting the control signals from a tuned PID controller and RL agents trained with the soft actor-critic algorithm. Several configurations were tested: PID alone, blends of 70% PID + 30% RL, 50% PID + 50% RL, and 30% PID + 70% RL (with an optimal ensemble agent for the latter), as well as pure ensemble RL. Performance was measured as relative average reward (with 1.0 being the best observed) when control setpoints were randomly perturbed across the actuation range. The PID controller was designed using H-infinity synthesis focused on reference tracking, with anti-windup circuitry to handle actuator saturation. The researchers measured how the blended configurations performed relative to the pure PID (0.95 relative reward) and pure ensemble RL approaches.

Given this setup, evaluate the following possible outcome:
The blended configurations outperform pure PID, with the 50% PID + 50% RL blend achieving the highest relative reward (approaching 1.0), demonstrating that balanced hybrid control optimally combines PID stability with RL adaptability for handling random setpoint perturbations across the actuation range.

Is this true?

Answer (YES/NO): NO